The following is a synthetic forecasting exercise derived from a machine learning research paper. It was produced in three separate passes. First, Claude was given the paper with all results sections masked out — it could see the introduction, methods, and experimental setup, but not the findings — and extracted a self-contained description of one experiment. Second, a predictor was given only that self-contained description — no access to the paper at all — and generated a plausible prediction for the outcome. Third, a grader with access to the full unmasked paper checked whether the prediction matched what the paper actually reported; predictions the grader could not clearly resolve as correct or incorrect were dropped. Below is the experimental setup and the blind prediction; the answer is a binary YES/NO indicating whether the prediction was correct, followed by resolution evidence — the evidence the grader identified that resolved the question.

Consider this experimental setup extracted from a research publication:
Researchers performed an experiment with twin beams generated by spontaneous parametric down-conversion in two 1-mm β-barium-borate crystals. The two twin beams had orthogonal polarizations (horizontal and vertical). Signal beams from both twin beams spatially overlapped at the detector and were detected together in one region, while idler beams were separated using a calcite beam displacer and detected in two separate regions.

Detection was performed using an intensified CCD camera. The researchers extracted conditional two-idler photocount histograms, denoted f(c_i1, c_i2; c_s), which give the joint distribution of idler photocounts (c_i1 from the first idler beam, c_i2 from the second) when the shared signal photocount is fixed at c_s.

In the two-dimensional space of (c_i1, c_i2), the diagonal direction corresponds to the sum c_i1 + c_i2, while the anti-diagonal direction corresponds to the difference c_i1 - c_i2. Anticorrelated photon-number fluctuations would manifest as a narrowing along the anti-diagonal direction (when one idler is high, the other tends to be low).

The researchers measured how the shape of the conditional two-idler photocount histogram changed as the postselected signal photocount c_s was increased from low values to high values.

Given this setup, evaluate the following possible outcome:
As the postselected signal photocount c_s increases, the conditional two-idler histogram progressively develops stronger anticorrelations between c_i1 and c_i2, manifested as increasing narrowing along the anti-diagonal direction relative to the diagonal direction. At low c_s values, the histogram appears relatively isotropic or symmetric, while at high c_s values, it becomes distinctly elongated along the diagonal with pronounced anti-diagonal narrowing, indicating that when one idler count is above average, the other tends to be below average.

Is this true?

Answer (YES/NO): NO